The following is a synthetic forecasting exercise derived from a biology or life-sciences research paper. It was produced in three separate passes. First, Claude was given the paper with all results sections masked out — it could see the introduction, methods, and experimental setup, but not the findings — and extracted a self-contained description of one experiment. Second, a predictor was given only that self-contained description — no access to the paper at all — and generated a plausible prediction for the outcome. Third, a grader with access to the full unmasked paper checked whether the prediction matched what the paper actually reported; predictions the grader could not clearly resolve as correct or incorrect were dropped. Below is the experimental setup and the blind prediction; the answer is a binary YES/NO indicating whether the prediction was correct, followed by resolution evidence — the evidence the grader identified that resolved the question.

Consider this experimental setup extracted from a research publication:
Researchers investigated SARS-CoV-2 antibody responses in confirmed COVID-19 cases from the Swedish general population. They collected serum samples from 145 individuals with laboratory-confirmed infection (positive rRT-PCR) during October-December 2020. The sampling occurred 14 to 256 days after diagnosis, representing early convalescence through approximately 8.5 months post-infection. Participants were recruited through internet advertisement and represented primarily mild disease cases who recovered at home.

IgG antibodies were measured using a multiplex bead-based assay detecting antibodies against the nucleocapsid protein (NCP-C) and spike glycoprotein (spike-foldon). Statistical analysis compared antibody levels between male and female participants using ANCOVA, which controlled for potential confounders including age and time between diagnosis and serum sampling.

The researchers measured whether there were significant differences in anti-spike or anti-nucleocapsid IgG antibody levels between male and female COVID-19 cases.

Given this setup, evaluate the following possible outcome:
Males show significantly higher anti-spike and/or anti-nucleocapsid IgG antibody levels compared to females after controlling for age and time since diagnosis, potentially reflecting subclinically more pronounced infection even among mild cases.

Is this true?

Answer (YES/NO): NO